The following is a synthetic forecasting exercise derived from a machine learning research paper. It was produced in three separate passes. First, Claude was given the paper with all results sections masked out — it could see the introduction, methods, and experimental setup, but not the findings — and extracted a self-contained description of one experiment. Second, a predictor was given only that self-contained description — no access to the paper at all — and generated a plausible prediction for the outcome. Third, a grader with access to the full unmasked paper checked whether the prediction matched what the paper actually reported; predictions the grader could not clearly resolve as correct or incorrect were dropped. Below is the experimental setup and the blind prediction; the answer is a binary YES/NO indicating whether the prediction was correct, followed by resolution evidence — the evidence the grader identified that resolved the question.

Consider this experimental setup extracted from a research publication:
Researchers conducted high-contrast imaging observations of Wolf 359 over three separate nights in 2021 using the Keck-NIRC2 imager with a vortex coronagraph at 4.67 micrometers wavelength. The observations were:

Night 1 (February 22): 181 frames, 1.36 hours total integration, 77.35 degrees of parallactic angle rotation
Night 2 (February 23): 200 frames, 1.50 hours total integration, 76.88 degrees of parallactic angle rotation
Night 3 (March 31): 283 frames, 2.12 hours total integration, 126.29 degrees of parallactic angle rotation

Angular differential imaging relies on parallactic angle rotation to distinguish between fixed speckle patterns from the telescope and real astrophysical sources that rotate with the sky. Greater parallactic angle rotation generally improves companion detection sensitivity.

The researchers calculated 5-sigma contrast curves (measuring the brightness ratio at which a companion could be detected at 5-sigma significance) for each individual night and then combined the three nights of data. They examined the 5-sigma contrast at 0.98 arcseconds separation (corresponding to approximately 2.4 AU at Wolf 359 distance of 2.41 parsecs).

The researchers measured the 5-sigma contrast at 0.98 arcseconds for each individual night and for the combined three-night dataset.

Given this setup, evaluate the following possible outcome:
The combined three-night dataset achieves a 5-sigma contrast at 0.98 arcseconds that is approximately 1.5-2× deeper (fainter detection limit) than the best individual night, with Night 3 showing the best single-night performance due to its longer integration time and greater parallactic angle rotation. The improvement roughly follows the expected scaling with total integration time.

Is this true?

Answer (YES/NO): YES